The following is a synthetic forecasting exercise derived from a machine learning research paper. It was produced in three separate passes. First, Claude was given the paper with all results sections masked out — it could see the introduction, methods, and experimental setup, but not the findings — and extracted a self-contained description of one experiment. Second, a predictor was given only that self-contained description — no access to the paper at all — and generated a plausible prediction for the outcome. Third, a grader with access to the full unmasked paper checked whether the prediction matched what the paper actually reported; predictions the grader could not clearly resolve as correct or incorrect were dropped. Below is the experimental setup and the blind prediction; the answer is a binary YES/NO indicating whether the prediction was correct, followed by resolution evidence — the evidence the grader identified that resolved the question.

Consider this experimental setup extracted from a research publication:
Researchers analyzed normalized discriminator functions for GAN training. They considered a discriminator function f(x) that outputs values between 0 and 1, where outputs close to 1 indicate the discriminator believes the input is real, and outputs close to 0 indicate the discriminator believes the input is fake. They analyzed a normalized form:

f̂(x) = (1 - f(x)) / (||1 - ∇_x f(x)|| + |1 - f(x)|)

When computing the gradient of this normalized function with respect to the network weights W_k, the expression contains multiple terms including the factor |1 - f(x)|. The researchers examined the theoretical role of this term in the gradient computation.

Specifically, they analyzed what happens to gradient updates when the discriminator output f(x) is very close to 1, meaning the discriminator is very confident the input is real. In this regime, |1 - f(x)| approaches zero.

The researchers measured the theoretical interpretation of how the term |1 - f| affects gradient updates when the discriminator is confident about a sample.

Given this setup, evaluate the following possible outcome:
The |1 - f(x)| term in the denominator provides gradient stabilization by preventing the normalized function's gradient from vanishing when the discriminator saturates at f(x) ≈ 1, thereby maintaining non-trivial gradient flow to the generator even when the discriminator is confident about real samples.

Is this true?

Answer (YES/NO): NO